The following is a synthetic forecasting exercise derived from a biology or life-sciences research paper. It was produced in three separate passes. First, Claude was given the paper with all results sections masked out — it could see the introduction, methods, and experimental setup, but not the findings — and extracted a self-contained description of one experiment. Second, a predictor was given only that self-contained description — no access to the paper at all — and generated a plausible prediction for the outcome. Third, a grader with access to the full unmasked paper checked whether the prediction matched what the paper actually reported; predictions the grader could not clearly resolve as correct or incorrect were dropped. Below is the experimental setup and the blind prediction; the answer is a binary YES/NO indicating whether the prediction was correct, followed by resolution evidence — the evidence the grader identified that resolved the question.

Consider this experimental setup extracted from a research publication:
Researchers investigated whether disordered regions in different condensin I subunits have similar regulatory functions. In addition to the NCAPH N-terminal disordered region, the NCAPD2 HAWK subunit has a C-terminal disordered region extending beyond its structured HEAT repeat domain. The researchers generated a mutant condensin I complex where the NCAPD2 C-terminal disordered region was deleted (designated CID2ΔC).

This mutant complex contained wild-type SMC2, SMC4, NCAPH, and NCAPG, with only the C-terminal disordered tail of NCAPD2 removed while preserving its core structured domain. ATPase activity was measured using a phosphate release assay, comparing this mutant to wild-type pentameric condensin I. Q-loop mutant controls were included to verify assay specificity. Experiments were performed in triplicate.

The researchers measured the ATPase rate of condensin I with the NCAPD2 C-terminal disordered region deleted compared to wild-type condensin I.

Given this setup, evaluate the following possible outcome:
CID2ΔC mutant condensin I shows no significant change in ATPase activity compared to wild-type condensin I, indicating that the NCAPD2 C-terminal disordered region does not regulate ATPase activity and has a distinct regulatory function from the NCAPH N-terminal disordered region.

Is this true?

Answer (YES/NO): NO